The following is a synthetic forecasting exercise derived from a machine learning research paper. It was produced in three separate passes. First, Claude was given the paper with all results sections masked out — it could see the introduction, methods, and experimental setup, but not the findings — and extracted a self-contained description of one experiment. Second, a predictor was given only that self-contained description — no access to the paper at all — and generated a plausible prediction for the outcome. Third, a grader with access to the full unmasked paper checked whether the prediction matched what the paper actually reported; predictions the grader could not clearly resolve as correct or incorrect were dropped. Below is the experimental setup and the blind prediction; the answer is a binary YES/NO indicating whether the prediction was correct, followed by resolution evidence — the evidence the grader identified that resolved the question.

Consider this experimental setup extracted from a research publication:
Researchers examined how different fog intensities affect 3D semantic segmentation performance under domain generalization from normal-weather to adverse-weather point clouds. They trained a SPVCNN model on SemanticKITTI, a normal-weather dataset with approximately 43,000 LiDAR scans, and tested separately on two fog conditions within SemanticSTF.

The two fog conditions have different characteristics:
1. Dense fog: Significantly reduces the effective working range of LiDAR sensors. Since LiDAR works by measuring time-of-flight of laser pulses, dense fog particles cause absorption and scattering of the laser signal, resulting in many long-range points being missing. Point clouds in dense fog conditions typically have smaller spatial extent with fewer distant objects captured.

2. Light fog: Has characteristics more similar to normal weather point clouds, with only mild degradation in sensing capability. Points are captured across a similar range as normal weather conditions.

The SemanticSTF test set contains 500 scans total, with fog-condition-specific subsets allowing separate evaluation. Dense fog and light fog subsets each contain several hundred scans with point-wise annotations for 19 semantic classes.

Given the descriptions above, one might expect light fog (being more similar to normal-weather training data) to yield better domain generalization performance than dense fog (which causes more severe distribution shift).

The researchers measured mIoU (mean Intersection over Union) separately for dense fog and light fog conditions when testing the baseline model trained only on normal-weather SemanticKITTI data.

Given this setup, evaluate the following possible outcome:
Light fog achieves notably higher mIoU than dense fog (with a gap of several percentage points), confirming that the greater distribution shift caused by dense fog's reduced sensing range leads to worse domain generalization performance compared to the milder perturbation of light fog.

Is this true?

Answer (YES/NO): NO